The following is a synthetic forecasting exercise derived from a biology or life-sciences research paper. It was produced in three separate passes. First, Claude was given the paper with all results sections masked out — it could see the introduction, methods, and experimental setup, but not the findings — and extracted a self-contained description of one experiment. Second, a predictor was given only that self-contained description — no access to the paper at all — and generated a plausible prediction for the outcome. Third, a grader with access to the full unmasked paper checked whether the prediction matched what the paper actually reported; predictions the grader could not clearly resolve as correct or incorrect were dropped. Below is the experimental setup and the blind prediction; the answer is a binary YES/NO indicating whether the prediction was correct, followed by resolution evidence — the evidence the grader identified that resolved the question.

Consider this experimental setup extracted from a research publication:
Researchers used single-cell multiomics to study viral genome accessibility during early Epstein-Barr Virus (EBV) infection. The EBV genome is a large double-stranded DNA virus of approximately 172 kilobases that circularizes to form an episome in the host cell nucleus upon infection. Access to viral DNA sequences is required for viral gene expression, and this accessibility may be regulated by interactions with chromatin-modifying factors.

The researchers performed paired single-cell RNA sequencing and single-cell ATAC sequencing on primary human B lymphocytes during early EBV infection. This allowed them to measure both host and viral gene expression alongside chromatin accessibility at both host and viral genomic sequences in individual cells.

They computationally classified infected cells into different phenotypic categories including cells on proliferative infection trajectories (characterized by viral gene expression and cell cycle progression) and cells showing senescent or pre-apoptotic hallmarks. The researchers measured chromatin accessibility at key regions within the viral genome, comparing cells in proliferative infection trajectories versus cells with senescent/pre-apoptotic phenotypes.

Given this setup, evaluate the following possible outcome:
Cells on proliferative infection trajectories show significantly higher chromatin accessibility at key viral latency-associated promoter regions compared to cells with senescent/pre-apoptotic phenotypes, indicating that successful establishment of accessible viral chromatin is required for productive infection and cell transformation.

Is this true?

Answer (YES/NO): YES